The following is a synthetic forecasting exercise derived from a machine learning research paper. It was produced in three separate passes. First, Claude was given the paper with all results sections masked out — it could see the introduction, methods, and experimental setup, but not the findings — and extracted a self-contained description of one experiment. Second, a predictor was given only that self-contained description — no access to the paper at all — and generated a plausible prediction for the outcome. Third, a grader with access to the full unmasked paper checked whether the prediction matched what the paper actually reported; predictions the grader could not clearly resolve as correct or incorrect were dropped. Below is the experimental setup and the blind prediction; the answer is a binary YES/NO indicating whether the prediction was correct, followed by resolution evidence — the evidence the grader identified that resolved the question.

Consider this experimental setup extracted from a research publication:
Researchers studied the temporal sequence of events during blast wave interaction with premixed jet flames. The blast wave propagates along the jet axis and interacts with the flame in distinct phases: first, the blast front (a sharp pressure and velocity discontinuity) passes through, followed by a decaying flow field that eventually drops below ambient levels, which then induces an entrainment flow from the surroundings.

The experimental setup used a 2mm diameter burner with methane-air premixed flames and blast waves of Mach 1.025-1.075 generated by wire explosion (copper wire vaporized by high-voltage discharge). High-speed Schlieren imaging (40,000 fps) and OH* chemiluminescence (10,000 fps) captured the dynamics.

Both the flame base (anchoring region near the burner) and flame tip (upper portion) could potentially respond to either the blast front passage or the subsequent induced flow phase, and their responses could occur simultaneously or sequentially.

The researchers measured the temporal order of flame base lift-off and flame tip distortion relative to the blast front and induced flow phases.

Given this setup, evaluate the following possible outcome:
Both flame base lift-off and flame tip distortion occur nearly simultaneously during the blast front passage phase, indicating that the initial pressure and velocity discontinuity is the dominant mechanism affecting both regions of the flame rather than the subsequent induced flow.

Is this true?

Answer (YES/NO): NO